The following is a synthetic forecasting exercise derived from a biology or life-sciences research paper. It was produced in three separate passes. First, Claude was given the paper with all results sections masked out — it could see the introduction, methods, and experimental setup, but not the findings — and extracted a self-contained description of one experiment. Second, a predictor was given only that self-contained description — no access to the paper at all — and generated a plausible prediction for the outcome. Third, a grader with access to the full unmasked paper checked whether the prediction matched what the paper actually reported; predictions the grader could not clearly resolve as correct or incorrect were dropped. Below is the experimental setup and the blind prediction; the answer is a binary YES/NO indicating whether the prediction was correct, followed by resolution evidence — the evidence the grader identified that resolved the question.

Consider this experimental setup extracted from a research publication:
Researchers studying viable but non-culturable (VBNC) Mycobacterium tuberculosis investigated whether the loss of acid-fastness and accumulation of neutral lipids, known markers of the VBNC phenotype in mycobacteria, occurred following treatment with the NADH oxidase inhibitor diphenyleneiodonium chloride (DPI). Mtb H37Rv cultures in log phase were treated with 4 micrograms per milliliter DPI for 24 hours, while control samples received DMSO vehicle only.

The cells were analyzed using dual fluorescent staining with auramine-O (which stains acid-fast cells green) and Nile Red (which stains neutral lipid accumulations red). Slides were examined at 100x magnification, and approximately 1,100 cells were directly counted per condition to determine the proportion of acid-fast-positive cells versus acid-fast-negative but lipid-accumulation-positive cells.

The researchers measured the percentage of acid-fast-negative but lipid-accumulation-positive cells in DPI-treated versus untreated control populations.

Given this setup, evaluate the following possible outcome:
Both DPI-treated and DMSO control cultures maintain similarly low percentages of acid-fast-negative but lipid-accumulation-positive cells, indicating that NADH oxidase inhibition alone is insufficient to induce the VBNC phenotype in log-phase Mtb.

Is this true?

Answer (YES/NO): NO